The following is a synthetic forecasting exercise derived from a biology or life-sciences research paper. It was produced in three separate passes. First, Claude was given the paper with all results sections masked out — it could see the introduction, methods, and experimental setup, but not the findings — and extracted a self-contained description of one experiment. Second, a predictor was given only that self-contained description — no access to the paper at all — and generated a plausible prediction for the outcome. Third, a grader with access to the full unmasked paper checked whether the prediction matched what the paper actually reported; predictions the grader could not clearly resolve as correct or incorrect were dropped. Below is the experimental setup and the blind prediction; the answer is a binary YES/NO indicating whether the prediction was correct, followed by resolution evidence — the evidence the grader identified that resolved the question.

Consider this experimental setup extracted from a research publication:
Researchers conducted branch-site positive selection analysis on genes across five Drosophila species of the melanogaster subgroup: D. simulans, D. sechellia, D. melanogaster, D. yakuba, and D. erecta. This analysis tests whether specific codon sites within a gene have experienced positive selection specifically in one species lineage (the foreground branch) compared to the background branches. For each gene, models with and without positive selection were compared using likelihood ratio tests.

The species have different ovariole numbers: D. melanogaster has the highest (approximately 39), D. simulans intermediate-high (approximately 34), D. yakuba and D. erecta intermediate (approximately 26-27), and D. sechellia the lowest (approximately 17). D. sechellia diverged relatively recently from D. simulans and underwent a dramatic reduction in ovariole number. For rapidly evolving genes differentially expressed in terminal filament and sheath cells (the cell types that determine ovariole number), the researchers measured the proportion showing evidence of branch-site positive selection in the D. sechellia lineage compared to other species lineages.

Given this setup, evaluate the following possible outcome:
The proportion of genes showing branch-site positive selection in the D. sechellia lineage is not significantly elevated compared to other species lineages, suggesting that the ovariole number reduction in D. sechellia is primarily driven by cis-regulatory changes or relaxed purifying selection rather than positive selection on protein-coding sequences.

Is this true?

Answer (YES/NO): NO